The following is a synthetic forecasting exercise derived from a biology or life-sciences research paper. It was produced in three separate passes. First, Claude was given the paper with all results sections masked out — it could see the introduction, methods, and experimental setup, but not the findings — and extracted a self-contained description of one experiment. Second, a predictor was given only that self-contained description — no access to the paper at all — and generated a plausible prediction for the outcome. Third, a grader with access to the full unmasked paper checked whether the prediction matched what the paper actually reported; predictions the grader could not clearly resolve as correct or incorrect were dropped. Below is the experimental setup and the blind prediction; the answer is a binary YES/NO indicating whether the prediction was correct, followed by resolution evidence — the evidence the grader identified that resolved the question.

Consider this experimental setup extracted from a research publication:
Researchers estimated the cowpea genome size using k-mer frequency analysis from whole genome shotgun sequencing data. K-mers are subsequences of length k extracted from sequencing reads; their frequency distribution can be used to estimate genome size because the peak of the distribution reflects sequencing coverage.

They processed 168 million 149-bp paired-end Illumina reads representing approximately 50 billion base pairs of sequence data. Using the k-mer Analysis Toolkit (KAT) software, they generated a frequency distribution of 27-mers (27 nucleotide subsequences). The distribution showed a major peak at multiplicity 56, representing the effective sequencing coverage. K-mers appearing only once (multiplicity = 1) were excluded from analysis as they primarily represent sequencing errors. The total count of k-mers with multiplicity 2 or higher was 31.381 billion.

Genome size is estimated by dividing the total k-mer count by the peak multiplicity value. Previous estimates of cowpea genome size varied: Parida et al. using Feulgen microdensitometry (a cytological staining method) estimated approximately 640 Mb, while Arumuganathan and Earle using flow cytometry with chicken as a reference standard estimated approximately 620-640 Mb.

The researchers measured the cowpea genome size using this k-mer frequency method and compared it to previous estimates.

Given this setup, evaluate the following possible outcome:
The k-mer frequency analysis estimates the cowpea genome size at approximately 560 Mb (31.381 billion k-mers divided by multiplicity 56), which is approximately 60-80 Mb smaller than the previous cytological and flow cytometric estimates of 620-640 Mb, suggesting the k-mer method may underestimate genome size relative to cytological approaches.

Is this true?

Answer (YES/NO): YES